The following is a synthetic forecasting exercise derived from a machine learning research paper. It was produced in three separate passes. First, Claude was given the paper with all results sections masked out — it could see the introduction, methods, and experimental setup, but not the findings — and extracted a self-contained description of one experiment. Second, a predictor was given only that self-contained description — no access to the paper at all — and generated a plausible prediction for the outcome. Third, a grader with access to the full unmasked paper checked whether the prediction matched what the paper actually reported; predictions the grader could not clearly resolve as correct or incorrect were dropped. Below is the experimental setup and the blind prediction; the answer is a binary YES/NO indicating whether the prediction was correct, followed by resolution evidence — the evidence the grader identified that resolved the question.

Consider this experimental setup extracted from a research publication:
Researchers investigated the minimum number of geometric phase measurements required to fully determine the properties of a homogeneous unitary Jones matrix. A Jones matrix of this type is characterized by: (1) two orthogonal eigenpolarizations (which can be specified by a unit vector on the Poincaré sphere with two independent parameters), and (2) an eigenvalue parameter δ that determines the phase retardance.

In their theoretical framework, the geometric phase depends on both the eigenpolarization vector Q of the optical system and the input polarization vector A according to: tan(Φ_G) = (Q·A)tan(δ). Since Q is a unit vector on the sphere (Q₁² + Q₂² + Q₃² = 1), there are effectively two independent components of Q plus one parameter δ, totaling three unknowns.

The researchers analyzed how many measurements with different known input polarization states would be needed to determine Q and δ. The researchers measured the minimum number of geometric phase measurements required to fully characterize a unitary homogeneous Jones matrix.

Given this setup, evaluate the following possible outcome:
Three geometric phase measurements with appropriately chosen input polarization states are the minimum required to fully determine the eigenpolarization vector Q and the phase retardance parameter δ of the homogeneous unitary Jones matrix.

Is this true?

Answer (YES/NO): YES